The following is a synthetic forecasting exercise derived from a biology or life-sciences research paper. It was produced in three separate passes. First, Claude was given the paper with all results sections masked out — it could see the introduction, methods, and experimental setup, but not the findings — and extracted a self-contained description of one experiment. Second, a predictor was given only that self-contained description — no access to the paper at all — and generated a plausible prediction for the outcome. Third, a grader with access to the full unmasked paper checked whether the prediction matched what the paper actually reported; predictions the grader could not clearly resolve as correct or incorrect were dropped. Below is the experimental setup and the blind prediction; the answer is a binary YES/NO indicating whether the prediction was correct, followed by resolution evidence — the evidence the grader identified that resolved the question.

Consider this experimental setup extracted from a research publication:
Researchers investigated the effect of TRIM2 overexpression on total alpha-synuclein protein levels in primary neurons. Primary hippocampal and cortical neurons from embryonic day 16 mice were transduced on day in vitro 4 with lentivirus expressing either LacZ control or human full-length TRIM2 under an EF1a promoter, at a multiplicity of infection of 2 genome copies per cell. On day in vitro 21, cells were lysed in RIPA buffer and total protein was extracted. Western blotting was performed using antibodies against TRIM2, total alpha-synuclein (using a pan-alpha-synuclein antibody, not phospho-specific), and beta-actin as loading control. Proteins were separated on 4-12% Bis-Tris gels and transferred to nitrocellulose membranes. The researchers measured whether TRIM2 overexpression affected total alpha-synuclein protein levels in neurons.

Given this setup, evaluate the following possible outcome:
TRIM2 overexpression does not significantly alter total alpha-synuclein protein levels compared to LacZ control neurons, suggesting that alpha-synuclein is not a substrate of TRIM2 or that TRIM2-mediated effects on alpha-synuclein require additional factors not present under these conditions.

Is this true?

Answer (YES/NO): YES